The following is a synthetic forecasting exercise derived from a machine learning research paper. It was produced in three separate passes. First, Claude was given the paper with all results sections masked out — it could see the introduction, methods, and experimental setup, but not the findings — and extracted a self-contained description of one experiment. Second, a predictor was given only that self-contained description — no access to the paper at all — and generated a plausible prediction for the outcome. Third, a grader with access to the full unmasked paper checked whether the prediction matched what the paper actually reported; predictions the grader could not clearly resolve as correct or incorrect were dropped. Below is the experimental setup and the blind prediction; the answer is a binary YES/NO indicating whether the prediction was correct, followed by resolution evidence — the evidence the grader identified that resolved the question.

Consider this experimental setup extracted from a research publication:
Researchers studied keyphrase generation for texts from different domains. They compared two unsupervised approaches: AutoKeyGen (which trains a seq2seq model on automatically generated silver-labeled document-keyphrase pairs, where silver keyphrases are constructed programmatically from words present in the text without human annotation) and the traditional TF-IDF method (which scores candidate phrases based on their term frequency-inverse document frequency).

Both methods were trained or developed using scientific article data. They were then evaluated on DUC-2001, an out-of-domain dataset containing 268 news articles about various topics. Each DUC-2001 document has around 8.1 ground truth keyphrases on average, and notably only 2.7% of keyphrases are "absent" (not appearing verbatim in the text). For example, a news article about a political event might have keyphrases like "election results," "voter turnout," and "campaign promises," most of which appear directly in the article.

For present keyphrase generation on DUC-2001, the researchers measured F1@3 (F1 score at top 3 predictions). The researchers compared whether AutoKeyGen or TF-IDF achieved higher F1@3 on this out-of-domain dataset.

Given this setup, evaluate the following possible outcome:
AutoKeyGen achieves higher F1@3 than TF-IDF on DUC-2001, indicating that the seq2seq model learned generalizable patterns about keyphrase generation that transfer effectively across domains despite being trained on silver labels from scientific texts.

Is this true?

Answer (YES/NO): NO